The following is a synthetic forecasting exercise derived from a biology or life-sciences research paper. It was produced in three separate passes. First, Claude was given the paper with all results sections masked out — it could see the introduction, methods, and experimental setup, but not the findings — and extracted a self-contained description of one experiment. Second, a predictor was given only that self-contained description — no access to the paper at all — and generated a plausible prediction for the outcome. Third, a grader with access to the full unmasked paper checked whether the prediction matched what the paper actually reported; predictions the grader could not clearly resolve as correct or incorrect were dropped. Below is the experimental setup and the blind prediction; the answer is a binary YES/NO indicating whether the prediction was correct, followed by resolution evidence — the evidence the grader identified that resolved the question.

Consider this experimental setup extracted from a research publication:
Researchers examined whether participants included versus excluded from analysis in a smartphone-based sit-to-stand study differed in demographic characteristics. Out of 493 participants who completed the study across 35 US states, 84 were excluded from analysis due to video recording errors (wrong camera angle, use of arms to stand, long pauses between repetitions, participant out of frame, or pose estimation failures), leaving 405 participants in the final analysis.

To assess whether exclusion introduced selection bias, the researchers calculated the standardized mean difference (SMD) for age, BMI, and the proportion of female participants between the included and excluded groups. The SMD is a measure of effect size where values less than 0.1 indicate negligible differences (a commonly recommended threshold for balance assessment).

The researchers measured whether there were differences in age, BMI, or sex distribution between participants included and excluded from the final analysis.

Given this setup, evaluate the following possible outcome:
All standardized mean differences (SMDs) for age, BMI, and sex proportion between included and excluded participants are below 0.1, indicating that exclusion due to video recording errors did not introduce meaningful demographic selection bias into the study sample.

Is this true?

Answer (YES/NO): NO